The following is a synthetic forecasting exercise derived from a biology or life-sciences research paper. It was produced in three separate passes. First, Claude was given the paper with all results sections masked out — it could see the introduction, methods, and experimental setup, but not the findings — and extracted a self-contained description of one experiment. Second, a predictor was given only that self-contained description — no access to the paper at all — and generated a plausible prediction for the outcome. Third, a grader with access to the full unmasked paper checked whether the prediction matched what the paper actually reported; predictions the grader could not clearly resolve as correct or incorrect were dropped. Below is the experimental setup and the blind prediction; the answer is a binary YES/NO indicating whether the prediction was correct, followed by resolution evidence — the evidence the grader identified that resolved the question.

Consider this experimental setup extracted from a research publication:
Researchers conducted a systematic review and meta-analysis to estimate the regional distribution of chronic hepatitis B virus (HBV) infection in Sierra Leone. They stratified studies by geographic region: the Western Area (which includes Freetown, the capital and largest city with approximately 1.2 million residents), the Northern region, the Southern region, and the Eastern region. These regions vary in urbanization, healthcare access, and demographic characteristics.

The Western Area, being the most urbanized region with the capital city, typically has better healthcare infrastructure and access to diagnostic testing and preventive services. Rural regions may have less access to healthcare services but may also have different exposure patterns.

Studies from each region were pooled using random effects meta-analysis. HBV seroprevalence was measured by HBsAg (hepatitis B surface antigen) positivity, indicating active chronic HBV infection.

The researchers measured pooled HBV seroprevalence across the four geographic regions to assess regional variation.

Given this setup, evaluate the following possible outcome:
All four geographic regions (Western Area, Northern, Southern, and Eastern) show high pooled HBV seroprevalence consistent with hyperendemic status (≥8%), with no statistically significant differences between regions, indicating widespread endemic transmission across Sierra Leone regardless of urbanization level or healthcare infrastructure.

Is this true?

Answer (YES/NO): NO